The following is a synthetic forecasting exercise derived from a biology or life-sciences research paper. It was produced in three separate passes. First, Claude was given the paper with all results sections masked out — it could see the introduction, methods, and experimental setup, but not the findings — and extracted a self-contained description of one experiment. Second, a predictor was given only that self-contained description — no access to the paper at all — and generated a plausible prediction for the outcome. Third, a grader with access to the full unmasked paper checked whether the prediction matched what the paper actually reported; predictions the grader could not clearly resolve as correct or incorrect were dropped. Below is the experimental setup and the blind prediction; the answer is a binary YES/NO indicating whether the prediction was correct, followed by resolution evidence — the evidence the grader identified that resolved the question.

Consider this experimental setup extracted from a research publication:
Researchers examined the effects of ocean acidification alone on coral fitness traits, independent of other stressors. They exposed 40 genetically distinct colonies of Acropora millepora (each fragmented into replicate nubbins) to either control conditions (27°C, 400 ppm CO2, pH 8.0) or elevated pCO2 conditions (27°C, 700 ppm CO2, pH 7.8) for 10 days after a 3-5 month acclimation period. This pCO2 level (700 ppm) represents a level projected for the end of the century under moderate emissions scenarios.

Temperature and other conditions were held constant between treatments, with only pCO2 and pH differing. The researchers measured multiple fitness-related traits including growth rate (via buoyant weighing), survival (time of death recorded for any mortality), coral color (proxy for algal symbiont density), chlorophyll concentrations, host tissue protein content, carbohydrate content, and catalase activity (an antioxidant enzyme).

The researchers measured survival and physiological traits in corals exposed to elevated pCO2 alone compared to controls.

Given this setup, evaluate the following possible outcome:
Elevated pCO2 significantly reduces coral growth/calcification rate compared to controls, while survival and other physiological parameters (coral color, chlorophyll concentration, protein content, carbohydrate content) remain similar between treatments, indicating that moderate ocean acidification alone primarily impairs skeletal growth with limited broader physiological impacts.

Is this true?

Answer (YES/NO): NO